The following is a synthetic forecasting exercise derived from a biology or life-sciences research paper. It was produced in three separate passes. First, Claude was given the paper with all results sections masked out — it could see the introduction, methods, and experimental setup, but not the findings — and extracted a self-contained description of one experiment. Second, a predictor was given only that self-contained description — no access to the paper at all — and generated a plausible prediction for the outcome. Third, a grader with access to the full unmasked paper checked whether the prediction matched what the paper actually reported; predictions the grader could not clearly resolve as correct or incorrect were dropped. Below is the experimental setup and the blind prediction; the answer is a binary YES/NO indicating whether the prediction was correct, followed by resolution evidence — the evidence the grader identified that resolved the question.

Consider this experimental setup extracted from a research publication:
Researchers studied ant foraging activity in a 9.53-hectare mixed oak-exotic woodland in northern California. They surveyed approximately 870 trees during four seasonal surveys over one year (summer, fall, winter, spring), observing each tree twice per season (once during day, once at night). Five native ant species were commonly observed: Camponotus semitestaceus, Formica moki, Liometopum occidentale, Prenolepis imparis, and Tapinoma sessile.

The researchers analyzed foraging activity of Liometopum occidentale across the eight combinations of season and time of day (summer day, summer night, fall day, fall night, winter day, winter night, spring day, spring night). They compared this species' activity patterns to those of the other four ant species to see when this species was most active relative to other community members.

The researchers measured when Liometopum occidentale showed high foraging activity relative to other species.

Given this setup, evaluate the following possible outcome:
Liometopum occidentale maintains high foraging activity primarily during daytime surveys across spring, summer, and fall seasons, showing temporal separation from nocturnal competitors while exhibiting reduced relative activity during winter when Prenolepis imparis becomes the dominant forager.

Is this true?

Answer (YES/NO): NO